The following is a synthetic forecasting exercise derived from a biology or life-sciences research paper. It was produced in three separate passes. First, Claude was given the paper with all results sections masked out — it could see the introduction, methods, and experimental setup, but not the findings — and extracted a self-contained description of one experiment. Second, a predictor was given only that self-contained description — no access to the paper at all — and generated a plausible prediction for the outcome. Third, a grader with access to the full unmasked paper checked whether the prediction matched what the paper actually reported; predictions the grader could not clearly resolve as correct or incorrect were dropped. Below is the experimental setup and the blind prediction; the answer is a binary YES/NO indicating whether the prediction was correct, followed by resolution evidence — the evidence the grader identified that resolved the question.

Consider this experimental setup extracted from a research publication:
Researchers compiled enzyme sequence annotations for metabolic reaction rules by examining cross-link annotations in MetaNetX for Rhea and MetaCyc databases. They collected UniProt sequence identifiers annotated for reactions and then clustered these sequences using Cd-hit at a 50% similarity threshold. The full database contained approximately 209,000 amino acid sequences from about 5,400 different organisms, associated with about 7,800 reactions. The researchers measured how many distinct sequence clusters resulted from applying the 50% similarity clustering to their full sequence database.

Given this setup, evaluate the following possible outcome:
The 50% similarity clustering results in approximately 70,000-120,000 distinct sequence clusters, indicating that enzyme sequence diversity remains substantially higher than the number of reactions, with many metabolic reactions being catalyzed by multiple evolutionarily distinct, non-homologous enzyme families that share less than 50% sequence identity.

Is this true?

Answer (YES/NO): NO